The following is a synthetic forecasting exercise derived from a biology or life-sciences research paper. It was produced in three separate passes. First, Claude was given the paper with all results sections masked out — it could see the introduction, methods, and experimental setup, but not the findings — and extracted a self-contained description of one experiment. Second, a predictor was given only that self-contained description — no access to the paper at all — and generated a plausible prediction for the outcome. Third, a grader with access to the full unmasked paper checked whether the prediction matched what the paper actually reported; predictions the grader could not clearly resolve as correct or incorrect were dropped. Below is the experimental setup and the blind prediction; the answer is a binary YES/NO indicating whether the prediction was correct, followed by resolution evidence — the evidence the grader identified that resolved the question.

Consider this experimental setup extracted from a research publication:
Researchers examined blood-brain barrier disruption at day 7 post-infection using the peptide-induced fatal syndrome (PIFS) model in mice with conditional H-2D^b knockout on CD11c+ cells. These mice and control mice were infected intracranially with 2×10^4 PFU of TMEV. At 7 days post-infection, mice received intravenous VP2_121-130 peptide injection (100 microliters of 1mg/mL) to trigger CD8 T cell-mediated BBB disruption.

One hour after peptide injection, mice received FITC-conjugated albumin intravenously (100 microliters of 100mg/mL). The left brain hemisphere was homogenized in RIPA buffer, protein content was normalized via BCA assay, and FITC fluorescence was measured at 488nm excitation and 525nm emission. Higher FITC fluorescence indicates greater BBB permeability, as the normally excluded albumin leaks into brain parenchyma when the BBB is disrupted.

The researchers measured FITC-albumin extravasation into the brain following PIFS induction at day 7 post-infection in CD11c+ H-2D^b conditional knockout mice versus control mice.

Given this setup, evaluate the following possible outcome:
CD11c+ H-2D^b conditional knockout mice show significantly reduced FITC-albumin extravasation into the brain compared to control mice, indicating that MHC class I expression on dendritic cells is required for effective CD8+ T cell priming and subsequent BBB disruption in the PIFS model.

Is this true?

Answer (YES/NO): YES